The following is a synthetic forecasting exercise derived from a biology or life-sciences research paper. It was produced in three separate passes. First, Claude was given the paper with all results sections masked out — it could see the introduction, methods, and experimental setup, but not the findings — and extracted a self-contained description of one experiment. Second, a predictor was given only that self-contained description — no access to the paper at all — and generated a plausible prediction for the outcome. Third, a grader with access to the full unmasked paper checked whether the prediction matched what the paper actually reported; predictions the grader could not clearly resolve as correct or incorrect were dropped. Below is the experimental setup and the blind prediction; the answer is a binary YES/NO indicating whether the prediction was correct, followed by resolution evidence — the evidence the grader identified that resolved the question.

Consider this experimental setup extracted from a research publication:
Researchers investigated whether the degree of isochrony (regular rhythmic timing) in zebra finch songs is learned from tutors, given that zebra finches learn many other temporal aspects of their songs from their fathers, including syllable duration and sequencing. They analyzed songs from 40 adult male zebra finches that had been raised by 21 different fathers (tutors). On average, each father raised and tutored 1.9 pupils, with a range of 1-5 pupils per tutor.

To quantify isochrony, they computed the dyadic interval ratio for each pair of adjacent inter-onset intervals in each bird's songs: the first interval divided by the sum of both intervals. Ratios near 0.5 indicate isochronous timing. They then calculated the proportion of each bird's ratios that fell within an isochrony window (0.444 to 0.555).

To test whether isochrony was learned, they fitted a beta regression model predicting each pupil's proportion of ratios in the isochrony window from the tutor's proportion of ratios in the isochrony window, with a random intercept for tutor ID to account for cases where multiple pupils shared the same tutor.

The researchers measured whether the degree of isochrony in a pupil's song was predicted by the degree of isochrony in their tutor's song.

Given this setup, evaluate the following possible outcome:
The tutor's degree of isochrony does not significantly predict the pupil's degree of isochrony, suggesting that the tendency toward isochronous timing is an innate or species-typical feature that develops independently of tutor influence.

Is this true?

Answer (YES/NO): YES